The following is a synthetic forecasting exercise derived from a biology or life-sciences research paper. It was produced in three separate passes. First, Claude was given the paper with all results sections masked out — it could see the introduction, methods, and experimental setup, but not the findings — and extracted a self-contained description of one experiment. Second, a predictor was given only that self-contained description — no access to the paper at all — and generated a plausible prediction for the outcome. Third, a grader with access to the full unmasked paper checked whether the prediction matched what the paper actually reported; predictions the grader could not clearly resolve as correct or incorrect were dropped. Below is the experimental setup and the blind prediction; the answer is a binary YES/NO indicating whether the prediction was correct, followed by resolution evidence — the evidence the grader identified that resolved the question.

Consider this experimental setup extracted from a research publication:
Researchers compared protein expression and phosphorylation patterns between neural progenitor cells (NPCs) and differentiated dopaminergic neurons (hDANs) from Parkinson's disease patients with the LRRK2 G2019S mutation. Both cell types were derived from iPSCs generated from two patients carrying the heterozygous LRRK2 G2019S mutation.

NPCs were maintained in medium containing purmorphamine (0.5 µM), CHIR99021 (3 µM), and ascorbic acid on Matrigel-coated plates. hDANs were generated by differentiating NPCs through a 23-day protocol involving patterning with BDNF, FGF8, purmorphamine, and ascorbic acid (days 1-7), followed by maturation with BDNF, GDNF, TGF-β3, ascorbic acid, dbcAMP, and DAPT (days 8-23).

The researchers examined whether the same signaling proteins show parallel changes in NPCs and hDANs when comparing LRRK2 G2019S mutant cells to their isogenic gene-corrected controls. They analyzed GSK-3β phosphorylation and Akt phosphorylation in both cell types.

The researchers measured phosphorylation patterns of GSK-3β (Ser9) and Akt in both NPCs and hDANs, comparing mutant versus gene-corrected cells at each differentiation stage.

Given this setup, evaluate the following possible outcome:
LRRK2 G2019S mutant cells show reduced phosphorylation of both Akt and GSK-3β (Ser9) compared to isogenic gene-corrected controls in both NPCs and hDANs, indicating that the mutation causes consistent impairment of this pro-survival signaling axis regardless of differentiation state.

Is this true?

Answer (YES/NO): NO